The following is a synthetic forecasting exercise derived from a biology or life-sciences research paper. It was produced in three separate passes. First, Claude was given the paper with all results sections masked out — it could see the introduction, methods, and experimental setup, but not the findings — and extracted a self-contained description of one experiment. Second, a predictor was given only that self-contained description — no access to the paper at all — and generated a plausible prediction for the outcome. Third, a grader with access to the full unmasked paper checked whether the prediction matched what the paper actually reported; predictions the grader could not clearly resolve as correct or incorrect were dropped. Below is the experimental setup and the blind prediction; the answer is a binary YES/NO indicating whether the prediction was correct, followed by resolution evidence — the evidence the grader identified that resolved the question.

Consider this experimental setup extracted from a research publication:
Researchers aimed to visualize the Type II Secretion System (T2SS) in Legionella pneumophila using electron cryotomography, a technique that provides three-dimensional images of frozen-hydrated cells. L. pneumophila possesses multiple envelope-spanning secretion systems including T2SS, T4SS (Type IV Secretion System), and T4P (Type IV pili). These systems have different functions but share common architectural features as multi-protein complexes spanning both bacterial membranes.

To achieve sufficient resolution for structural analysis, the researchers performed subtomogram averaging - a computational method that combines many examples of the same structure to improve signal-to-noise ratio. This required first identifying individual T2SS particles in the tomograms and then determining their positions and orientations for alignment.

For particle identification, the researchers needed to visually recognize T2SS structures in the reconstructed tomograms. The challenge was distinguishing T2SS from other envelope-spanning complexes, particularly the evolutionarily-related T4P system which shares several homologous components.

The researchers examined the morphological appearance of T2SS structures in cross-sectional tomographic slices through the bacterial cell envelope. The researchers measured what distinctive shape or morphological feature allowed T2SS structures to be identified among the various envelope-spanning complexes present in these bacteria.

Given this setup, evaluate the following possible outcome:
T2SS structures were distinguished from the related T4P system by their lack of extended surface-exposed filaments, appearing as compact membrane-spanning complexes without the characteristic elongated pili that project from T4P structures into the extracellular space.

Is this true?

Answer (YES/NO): YES